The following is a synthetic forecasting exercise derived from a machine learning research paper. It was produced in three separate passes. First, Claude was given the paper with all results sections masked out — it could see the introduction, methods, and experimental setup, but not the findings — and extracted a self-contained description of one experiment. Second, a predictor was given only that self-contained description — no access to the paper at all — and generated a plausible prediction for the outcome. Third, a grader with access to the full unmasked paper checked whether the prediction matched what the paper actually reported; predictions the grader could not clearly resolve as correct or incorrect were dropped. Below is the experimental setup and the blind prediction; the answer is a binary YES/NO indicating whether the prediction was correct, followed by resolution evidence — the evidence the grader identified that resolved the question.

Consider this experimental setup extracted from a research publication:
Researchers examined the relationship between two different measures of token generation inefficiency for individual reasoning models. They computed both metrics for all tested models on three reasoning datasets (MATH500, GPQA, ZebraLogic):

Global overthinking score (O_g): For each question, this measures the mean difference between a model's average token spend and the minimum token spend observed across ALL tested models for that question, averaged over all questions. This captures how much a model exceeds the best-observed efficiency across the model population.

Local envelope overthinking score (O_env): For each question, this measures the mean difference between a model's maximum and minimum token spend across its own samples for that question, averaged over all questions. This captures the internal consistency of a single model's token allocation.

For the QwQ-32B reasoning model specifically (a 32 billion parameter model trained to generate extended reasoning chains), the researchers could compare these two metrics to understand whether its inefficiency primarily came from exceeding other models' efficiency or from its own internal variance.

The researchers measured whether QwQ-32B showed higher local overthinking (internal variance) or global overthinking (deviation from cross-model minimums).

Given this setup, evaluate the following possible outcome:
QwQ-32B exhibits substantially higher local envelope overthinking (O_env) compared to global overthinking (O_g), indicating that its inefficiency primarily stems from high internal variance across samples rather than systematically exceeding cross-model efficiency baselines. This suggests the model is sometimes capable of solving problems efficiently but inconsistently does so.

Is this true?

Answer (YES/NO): YES